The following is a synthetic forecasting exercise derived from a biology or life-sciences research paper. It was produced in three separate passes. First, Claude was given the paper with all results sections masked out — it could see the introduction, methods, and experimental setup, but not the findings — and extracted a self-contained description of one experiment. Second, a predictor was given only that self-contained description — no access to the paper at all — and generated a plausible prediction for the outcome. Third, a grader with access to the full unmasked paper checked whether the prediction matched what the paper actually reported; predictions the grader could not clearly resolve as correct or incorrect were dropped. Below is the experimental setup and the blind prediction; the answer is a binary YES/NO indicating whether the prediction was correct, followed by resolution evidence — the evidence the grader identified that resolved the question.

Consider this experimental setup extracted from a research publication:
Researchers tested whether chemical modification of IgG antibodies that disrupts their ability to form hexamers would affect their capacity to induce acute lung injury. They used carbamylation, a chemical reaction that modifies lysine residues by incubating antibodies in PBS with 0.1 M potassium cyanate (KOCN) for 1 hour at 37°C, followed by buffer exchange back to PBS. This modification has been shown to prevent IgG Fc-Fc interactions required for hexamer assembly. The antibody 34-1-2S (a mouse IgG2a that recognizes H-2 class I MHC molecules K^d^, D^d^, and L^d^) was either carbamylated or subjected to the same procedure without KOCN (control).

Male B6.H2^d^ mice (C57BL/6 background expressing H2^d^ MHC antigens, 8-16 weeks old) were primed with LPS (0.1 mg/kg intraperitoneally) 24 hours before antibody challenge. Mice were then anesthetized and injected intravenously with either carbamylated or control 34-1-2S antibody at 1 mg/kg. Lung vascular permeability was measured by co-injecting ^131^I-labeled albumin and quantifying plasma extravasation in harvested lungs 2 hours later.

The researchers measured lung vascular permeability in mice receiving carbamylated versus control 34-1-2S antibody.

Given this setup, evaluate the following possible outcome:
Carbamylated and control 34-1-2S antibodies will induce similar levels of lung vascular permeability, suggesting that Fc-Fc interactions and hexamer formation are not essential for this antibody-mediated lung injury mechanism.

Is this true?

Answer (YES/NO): NO